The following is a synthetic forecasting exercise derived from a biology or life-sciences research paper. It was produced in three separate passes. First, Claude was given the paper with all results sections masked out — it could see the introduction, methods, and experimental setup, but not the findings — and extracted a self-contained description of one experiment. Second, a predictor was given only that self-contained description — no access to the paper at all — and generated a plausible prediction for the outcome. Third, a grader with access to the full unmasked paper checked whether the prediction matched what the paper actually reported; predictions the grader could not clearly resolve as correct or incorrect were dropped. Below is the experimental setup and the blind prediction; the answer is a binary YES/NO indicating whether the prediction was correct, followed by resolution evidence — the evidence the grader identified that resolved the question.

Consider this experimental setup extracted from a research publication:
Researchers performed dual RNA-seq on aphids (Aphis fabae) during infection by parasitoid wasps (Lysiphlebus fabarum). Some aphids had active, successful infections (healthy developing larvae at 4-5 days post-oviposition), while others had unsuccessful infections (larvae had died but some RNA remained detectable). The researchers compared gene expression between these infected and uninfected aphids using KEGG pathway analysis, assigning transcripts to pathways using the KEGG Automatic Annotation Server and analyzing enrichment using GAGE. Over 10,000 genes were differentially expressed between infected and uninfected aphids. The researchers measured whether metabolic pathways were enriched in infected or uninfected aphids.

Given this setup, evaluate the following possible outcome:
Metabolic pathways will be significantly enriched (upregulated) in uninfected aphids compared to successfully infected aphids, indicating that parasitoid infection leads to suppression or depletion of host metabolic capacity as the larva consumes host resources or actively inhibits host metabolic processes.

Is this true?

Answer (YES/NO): NO